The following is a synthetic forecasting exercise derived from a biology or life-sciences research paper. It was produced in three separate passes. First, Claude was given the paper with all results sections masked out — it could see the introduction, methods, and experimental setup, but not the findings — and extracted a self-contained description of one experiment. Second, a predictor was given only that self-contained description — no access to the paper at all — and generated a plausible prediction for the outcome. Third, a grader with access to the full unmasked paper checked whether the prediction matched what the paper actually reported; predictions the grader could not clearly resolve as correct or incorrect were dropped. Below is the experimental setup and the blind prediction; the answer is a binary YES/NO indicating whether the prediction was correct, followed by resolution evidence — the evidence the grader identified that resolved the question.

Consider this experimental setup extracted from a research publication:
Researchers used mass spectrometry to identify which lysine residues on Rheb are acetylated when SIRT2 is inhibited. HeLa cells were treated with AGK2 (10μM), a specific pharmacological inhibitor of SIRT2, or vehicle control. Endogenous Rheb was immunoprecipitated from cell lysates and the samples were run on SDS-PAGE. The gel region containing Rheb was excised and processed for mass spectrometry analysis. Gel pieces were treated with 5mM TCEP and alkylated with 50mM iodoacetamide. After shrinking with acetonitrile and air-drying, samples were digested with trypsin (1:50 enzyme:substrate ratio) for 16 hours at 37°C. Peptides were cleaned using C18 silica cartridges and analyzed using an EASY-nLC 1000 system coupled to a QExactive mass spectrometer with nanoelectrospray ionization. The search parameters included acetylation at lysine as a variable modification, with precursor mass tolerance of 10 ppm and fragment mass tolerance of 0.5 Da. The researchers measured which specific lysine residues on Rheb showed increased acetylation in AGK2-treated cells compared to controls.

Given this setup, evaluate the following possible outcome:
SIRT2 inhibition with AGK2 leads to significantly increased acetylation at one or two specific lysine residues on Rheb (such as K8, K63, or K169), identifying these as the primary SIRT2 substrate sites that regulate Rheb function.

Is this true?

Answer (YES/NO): YES